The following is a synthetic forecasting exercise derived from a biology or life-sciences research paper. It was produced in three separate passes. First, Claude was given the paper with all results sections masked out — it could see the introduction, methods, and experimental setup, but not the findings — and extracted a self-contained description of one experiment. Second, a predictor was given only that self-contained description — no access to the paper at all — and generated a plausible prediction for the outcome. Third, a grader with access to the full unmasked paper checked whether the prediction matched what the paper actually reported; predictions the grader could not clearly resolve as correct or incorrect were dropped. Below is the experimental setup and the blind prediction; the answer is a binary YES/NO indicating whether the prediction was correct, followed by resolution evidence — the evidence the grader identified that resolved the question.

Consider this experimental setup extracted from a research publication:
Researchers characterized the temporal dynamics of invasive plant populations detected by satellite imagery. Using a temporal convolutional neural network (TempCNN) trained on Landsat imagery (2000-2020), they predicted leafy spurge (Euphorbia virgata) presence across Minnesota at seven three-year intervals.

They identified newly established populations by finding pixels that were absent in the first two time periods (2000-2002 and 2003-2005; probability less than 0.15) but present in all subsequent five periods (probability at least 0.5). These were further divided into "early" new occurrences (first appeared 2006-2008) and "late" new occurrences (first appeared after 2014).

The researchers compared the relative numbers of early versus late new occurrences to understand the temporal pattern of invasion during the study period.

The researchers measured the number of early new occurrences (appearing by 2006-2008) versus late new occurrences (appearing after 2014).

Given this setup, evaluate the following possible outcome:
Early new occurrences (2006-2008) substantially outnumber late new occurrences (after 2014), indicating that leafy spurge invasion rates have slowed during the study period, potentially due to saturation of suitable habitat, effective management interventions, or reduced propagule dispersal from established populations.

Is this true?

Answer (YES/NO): NO